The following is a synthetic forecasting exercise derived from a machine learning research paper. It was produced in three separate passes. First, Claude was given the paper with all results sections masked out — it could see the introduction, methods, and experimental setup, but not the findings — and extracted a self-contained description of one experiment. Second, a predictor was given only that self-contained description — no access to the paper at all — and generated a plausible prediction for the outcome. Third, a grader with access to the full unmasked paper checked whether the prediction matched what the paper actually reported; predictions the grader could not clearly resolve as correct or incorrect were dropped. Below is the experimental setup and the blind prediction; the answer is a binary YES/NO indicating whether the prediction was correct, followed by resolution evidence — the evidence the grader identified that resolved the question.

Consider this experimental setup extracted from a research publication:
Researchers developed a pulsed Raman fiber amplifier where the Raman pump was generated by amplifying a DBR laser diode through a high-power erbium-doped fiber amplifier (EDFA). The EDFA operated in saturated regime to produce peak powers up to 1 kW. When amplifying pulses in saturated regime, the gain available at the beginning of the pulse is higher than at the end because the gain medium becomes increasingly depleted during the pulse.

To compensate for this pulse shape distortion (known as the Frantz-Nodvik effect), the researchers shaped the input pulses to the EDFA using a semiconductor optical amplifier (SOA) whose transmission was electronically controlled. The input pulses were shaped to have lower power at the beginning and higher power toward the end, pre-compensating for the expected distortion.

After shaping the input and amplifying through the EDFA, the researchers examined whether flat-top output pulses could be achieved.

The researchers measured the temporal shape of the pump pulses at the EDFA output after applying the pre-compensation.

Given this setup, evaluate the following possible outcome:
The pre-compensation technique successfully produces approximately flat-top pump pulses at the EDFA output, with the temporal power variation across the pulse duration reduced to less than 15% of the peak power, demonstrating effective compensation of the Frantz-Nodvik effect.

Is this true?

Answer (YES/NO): NO